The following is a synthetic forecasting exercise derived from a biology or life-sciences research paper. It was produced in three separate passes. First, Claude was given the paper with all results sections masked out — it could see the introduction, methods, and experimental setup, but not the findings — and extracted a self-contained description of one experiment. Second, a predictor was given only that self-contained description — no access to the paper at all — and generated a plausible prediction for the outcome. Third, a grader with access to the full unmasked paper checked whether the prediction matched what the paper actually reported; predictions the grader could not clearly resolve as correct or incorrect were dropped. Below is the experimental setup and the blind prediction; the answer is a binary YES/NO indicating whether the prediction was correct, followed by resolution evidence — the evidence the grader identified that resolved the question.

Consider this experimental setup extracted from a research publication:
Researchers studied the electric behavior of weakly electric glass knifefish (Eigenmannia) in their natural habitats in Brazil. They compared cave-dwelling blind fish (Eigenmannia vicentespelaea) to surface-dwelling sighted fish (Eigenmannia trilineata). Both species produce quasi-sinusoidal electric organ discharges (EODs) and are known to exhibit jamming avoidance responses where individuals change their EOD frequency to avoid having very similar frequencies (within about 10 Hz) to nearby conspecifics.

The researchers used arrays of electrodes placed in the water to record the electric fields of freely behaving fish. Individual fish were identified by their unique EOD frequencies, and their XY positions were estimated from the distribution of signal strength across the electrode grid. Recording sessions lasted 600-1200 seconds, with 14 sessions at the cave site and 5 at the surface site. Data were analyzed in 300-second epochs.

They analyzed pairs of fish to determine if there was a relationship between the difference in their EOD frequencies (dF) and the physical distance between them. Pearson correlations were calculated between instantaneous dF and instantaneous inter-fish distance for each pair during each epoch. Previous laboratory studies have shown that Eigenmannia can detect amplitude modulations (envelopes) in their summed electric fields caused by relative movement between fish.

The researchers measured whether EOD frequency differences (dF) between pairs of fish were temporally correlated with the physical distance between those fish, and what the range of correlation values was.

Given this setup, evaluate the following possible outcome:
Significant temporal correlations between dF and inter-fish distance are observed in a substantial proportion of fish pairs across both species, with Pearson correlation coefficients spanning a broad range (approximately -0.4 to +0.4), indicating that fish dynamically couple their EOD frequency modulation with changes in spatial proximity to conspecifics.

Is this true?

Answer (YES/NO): NO